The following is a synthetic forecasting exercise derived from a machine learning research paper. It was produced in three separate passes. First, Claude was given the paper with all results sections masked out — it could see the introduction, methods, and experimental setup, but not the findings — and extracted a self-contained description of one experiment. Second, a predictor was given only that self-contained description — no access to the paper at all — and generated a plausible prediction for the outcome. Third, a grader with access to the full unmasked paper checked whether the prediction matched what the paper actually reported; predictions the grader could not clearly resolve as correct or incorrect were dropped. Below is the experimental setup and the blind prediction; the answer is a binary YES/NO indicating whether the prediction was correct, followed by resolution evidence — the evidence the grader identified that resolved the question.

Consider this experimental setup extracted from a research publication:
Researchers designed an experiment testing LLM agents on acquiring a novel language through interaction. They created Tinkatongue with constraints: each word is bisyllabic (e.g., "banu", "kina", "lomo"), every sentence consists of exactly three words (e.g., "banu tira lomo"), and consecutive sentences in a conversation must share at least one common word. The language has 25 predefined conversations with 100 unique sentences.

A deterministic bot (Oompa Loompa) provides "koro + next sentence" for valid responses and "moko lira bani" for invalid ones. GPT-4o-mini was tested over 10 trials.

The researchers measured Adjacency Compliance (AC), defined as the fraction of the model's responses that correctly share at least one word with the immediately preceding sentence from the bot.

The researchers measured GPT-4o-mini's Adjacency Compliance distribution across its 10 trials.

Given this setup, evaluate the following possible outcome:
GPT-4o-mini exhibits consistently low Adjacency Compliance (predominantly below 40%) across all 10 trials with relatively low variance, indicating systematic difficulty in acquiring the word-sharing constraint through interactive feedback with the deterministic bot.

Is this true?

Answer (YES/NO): NO